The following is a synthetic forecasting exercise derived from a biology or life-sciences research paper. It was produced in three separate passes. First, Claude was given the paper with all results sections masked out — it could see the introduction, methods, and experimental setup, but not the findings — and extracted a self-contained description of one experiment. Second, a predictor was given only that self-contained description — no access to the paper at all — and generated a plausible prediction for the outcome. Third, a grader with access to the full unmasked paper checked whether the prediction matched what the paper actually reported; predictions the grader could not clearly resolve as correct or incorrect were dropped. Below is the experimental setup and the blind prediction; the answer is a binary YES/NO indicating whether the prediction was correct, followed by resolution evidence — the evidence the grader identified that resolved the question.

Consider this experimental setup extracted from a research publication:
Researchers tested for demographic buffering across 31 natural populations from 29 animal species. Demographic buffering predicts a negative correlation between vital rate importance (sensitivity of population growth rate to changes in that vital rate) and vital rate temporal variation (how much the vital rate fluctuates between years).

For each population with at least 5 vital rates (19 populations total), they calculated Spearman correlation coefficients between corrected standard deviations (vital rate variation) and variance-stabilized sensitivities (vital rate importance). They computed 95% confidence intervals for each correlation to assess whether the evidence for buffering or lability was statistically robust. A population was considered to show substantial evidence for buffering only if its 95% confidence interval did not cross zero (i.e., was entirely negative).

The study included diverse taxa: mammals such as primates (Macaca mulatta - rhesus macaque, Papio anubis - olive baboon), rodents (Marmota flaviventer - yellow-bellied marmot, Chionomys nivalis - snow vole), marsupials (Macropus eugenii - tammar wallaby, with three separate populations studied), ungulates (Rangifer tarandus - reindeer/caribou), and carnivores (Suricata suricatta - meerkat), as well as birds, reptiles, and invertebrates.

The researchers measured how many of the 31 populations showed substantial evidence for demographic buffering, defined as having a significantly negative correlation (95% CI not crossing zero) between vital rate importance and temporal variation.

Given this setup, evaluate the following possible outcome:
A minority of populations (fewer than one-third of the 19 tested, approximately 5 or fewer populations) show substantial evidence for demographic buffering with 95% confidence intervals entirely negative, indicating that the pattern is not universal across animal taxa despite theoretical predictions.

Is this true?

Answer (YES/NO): YES